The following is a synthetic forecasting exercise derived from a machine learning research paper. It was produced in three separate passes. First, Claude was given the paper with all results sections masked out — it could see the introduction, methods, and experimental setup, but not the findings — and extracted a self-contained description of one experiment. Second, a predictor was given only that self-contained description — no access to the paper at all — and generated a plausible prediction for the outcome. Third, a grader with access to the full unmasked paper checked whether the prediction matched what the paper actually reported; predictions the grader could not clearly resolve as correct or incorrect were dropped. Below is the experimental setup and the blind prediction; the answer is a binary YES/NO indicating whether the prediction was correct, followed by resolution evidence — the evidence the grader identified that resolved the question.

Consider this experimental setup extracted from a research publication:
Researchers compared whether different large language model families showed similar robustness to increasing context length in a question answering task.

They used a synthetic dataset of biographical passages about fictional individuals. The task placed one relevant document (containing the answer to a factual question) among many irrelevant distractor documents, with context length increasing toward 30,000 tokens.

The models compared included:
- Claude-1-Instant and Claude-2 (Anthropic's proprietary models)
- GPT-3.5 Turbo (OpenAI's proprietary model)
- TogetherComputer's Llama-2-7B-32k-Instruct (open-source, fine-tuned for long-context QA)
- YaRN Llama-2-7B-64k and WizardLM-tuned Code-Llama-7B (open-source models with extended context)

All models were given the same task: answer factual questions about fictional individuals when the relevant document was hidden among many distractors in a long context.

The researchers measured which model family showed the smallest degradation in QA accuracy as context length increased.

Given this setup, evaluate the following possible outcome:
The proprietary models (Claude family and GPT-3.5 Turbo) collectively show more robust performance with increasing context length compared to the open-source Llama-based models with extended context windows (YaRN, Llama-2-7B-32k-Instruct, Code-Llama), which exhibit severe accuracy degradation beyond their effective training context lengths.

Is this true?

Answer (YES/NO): NO